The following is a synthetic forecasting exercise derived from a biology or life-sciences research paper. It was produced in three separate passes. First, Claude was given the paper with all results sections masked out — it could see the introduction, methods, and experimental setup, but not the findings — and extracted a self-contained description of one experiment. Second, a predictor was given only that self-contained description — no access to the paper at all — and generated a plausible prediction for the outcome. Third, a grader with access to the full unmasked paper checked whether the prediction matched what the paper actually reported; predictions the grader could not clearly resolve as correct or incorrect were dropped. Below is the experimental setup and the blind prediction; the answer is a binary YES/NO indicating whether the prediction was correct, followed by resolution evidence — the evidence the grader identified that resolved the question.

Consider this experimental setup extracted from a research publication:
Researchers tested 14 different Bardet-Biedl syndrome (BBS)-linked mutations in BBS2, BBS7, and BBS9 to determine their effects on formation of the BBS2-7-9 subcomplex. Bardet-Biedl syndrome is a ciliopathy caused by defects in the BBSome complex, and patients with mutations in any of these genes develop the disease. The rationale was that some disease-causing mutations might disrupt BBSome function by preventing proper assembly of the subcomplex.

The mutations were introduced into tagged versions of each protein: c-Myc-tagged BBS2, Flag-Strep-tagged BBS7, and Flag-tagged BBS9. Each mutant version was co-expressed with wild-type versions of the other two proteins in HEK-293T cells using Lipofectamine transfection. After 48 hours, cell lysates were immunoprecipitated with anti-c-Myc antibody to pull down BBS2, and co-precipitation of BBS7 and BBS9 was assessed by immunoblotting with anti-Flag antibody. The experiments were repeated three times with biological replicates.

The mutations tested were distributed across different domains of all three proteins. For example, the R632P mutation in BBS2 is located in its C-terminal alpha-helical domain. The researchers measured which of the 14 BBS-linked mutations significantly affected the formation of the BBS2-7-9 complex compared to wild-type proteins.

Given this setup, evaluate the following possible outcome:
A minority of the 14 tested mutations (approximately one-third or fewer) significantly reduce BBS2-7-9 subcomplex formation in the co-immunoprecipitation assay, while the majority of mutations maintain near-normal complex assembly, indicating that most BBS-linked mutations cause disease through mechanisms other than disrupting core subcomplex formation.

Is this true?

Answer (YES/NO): YES